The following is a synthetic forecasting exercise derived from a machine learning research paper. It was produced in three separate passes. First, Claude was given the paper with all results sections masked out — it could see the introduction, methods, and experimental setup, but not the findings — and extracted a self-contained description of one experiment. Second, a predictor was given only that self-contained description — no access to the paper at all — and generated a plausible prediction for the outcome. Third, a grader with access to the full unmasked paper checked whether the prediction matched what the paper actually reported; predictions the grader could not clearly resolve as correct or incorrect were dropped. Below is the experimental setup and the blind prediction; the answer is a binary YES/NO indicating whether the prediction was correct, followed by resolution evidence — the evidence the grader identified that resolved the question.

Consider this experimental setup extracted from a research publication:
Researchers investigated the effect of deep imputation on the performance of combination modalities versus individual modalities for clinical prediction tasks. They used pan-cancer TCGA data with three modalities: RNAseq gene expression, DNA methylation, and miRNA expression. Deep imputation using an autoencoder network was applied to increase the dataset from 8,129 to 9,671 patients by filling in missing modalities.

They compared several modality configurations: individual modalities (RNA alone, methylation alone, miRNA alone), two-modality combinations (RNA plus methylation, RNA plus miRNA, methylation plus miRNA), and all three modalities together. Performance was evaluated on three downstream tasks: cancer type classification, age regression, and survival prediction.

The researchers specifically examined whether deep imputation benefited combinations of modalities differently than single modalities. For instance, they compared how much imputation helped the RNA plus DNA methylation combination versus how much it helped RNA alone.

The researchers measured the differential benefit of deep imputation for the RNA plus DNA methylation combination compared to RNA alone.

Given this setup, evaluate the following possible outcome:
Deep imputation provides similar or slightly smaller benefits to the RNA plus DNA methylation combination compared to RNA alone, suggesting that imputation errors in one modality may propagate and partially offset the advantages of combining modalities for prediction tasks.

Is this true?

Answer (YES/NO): NO